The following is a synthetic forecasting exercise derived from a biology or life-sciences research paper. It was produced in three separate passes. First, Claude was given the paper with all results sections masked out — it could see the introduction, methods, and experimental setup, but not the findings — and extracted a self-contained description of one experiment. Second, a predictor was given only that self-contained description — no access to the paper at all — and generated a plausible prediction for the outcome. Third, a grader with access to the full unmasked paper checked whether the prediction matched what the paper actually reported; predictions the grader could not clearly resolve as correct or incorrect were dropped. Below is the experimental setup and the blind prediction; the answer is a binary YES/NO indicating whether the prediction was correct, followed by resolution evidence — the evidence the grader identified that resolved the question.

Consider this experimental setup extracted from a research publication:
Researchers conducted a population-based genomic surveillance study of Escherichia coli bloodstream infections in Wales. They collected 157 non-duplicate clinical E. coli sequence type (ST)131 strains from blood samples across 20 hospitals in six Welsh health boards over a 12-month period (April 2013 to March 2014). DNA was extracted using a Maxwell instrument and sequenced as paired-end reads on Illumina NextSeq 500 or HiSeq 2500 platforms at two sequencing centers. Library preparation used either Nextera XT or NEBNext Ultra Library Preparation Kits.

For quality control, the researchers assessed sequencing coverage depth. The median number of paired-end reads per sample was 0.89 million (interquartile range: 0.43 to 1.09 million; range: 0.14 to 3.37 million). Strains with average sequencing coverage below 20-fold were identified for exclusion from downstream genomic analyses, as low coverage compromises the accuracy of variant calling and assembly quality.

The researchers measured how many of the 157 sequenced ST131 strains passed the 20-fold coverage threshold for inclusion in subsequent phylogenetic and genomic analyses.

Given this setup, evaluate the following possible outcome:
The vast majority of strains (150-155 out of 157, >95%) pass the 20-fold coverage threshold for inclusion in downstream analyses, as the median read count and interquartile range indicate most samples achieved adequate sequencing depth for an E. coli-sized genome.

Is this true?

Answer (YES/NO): NO